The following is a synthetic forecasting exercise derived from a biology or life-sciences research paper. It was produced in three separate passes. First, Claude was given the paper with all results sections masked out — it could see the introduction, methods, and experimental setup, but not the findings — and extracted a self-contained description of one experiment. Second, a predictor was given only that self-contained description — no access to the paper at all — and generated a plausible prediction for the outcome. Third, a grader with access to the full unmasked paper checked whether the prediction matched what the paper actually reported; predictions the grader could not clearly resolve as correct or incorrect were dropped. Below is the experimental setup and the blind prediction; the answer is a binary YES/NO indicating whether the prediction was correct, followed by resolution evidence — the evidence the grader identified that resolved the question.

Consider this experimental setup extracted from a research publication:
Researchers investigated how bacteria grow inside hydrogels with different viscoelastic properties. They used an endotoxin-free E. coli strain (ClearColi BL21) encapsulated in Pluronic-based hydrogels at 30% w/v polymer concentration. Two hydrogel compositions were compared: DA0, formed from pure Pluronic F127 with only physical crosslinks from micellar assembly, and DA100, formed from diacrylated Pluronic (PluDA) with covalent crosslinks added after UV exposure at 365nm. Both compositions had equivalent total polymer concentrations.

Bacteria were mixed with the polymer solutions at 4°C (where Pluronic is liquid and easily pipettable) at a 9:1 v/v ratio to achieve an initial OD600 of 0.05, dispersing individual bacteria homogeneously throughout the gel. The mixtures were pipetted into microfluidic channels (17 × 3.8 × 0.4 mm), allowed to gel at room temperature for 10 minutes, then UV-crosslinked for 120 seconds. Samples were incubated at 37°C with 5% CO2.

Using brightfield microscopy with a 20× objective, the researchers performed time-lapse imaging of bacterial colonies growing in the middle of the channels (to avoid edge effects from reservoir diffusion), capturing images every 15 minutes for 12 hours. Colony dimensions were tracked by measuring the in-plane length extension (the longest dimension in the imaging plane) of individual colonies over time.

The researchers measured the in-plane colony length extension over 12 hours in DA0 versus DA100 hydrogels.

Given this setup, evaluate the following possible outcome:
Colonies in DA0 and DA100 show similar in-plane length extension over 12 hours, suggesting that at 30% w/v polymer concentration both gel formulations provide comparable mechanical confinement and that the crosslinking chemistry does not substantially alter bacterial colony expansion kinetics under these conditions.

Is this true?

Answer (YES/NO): NO